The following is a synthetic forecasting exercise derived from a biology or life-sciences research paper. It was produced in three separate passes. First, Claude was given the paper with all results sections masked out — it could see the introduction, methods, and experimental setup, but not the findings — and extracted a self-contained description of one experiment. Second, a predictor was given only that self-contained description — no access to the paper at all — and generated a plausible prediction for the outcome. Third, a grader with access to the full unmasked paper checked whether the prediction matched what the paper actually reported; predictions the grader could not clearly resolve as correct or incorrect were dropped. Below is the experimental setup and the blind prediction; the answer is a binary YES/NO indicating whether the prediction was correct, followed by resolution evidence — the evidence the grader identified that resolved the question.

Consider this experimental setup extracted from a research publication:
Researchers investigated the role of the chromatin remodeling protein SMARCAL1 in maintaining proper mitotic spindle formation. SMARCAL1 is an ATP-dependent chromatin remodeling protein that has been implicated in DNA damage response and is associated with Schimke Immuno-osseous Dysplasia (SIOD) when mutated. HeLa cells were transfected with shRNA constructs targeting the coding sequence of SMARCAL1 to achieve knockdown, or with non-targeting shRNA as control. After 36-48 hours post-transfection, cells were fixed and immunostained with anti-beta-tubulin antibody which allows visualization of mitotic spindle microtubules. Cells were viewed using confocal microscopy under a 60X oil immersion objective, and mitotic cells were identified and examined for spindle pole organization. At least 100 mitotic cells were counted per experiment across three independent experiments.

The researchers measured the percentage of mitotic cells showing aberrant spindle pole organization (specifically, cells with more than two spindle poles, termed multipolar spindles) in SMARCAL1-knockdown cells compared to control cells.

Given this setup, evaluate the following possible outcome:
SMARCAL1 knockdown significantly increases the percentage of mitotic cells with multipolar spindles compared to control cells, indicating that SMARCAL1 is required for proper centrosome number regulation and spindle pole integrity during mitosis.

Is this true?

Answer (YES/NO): YES